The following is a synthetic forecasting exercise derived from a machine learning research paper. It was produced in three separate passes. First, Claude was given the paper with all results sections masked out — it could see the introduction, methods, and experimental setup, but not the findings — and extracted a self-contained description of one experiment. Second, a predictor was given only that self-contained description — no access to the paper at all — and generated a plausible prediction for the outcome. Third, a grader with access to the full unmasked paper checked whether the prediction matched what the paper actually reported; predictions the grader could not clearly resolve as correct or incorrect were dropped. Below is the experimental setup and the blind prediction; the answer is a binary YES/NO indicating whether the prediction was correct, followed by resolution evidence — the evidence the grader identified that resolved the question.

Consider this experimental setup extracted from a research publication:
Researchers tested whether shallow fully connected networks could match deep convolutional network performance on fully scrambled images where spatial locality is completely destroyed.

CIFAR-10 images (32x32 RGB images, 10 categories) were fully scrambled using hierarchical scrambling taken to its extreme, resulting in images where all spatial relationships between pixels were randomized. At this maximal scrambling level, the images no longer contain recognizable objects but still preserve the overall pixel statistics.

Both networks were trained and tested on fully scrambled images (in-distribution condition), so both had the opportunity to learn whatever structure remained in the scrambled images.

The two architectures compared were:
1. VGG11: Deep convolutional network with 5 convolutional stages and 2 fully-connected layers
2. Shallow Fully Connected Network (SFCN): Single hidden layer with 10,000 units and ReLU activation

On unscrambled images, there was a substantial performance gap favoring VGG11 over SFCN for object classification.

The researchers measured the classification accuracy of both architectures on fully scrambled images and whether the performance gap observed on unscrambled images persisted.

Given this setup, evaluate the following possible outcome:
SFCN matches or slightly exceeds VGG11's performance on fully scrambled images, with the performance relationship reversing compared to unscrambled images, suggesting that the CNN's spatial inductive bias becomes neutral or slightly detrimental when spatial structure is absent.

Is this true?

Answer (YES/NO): NO